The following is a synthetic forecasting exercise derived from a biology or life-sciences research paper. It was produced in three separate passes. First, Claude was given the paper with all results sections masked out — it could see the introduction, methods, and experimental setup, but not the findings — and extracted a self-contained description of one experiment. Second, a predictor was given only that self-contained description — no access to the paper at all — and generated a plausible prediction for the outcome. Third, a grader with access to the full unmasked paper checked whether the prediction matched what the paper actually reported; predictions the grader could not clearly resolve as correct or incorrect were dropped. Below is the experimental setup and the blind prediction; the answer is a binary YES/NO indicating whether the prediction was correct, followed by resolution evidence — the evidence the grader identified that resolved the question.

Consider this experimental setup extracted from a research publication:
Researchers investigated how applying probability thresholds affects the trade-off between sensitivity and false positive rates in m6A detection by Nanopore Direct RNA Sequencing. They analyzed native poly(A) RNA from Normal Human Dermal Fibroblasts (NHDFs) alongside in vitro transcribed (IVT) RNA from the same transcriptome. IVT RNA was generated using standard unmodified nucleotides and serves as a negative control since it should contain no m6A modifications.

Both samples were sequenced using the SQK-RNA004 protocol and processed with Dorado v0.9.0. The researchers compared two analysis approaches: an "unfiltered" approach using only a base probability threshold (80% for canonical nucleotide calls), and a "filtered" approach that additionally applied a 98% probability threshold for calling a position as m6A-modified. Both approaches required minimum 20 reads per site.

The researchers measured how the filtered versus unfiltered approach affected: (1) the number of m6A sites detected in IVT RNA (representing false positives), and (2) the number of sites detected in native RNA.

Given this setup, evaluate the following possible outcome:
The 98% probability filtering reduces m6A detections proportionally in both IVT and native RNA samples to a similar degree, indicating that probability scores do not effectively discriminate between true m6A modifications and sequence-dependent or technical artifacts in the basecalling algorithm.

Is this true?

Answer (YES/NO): NO